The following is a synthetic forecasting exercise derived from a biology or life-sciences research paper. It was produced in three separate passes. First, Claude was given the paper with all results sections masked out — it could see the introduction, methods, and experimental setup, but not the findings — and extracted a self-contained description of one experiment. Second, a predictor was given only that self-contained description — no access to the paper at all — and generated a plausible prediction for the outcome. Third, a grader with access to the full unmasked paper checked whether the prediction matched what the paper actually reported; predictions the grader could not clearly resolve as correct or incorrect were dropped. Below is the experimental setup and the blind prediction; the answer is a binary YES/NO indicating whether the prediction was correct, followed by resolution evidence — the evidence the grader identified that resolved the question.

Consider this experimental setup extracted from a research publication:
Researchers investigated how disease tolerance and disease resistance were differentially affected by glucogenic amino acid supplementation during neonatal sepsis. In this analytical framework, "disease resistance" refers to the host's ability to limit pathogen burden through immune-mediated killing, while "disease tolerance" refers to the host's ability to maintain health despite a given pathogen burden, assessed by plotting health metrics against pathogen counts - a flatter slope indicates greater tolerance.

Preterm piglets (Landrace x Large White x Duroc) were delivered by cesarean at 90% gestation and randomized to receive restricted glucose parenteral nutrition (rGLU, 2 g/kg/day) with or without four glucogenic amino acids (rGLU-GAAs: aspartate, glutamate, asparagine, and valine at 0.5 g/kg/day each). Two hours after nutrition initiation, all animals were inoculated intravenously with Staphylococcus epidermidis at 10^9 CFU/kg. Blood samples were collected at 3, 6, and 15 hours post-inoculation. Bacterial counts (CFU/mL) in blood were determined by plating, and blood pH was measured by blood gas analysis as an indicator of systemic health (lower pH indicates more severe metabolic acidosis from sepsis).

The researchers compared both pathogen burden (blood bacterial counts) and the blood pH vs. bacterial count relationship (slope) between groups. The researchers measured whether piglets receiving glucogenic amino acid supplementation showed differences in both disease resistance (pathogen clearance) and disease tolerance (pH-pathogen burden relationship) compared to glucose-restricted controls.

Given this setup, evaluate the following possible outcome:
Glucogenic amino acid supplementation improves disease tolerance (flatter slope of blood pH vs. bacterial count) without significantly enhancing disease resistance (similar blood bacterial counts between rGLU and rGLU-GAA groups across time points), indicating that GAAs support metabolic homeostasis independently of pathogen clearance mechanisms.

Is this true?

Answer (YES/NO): NO